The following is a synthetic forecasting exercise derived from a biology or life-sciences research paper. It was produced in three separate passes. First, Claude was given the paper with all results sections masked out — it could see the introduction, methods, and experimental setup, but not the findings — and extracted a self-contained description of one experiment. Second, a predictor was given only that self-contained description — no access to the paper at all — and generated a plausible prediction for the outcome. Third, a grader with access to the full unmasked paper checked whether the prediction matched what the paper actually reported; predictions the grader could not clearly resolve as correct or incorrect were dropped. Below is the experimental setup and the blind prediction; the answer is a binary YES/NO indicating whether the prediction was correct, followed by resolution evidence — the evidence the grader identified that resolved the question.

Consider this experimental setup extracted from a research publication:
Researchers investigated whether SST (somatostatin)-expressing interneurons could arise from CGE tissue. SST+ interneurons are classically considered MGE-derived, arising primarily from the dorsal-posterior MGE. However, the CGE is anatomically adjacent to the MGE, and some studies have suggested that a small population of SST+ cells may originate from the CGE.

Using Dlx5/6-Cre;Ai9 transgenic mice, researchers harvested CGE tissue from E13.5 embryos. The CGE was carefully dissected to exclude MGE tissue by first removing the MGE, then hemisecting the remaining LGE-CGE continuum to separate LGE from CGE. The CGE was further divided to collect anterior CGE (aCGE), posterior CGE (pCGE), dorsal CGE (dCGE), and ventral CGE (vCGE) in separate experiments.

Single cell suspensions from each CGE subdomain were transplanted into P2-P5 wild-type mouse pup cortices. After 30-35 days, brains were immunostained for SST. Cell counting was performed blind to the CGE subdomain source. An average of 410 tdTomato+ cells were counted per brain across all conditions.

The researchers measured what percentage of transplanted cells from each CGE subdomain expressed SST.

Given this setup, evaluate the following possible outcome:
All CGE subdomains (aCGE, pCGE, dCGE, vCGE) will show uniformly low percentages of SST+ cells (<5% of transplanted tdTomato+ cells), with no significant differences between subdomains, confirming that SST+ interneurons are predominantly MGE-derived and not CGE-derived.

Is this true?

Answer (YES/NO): NO